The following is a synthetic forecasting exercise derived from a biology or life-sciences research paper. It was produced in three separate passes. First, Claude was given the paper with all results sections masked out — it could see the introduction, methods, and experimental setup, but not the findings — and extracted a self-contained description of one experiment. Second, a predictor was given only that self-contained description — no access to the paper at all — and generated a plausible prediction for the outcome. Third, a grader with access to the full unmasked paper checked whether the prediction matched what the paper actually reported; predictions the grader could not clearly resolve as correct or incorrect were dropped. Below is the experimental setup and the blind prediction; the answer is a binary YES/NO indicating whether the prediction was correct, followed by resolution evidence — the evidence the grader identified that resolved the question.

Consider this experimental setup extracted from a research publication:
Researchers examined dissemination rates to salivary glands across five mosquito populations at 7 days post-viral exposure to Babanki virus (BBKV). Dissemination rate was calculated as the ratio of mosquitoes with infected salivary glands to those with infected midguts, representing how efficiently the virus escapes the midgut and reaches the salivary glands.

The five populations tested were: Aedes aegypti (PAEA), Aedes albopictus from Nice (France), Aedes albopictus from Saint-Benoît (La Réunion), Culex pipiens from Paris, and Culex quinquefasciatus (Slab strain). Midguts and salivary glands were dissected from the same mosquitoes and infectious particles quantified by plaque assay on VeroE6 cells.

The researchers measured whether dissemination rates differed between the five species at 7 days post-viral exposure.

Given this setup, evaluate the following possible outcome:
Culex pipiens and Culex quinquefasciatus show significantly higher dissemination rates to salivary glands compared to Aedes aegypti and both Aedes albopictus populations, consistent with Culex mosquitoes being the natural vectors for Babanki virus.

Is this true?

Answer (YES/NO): NO